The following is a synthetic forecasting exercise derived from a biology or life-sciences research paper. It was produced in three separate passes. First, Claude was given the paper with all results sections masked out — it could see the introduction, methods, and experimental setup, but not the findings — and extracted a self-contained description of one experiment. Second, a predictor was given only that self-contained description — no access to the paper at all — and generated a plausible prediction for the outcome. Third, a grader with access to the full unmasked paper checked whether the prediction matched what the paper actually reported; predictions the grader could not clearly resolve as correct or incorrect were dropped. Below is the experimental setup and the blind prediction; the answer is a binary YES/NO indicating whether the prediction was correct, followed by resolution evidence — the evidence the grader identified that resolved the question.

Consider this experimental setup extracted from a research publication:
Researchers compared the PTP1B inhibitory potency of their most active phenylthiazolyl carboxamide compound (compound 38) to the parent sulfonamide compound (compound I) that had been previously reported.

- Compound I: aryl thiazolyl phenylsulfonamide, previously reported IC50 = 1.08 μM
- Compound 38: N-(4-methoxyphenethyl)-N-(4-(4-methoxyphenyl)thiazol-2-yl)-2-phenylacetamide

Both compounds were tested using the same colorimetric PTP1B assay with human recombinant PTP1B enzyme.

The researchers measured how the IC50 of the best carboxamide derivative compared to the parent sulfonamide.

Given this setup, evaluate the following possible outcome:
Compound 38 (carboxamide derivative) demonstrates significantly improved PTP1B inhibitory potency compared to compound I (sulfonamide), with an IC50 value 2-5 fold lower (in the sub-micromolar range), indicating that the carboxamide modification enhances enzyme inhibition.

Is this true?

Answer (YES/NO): NO